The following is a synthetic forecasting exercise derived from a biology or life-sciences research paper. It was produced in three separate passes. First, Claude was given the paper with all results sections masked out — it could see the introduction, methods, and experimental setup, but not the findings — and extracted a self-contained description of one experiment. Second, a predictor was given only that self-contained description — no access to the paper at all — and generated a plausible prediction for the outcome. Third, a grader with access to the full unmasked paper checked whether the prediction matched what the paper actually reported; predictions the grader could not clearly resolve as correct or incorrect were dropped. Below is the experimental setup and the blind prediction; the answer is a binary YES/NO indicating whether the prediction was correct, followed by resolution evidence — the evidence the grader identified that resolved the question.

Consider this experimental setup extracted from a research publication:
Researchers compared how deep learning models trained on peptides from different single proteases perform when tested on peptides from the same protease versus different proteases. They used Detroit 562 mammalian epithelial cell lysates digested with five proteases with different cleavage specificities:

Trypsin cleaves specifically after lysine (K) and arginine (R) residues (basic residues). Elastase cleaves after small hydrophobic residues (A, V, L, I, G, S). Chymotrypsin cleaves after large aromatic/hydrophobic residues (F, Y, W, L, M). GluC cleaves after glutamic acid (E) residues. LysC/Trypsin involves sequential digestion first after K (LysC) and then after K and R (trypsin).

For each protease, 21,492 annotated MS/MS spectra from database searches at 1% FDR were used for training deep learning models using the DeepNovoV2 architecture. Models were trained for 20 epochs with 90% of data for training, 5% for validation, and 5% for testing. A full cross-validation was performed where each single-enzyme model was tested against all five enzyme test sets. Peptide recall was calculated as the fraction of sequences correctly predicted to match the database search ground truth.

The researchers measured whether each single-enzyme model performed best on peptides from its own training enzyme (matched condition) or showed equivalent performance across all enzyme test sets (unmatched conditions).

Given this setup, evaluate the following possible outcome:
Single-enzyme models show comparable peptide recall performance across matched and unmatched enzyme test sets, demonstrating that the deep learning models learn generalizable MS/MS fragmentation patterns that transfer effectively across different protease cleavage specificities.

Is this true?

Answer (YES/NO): NO